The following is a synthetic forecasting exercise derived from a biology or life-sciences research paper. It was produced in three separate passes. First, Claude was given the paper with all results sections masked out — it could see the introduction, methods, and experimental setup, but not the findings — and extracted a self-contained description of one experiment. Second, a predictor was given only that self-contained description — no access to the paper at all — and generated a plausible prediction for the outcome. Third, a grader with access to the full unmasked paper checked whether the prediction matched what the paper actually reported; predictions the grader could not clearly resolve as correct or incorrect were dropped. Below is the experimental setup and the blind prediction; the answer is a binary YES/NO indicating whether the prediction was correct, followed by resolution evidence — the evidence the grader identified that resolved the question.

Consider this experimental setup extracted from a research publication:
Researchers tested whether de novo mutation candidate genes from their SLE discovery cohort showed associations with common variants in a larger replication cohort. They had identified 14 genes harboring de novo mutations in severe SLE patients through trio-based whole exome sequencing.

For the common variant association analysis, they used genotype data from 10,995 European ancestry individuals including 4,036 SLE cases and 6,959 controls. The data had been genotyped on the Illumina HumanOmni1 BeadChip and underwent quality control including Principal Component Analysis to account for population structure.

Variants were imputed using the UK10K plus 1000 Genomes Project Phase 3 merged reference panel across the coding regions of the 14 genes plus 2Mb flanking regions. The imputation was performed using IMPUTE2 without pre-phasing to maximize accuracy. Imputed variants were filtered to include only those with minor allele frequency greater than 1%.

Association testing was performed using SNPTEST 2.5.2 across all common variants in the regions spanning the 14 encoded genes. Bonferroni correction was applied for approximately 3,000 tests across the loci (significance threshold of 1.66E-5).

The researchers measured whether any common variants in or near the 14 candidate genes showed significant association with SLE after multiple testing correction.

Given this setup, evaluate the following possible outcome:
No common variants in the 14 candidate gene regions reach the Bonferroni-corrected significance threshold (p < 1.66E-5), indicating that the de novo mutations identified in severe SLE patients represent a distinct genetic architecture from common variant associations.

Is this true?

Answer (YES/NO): YES